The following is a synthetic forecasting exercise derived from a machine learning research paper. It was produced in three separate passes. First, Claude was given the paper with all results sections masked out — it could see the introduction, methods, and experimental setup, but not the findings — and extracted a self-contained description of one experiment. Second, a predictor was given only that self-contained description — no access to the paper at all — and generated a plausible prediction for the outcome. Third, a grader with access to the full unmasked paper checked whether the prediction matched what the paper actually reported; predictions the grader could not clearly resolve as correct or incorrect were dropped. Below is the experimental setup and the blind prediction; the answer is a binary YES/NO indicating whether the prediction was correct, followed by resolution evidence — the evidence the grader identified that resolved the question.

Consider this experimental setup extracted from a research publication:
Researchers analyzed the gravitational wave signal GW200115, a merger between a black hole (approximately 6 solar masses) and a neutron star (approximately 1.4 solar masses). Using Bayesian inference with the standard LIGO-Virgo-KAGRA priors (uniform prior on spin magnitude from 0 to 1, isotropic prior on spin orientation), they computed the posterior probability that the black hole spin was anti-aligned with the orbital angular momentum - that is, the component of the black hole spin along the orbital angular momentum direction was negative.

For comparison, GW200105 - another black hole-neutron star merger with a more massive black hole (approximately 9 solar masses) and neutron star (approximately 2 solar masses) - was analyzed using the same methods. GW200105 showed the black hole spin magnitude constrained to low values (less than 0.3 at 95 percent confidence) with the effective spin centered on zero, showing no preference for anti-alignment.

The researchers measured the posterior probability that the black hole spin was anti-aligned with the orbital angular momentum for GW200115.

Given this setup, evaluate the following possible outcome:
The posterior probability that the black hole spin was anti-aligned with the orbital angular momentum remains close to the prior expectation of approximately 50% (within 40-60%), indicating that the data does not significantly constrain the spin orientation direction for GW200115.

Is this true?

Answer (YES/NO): NO